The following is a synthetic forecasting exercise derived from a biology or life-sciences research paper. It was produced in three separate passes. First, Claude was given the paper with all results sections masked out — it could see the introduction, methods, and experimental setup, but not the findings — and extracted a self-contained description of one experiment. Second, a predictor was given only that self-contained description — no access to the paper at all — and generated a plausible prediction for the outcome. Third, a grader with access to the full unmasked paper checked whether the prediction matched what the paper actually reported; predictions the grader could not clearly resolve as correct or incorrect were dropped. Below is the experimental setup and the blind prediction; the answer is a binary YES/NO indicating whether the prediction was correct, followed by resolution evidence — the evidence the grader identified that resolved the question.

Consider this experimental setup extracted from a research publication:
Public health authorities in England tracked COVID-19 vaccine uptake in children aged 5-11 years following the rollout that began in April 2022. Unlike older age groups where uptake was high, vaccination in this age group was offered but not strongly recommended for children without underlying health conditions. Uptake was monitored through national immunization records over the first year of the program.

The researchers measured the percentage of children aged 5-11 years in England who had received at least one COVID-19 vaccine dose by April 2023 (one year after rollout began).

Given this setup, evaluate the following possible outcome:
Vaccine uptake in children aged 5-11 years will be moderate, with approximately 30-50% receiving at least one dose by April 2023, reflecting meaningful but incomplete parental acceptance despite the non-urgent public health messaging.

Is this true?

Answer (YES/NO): NO